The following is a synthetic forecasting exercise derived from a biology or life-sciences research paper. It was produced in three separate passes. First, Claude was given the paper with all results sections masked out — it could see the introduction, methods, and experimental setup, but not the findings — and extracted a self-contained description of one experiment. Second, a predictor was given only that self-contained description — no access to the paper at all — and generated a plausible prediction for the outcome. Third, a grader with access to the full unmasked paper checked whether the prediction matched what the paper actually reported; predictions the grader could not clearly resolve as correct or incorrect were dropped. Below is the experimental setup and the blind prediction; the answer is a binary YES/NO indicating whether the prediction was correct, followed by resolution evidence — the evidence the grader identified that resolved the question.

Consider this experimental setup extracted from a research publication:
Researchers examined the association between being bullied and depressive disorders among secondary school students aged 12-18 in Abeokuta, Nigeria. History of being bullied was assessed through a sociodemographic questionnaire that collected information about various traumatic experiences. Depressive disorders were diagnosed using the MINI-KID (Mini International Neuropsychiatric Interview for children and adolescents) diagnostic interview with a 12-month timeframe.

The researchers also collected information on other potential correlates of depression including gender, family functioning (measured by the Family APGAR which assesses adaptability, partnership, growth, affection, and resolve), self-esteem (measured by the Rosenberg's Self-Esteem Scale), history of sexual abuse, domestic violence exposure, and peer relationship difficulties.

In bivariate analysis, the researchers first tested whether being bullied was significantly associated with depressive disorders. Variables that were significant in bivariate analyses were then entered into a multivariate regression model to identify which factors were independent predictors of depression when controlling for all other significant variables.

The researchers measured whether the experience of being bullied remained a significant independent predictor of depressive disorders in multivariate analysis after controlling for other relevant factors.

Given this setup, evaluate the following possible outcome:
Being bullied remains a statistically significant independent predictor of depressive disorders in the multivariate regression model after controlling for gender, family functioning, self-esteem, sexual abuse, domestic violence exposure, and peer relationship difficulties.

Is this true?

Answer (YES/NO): YES